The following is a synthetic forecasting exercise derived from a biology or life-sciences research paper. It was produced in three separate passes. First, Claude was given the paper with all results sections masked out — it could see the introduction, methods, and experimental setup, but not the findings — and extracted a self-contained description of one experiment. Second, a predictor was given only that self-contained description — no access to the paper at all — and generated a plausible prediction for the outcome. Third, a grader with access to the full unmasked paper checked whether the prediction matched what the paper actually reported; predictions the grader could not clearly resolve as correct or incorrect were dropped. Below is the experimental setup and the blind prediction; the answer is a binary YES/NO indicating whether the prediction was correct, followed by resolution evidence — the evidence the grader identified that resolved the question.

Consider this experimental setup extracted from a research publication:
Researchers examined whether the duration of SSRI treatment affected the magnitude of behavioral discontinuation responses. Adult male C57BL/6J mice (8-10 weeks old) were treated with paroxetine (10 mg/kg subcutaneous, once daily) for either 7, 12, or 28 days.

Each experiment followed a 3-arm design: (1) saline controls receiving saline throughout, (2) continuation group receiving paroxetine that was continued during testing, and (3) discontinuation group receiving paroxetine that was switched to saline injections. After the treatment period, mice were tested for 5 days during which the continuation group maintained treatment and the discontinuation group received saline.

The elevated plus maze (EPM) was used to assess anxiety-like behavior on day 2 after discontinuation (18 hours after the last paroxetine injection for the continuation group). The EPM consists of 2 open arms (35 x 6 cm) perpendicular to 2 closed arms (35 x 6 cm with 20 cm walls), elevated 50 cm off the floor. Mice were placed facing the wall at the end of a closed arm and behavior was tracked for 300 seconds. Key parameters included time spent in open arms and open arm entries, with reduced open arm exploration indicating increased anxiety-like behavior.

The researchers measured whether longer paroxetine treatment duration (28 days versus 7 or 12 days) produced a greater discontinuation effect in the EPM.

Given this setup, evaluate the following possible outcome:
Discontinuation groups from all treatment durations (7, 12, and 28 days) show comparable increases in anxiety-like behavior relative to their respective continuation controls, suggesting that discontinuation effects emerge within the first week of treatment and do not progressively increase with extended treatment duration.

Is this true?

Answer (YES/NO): NO